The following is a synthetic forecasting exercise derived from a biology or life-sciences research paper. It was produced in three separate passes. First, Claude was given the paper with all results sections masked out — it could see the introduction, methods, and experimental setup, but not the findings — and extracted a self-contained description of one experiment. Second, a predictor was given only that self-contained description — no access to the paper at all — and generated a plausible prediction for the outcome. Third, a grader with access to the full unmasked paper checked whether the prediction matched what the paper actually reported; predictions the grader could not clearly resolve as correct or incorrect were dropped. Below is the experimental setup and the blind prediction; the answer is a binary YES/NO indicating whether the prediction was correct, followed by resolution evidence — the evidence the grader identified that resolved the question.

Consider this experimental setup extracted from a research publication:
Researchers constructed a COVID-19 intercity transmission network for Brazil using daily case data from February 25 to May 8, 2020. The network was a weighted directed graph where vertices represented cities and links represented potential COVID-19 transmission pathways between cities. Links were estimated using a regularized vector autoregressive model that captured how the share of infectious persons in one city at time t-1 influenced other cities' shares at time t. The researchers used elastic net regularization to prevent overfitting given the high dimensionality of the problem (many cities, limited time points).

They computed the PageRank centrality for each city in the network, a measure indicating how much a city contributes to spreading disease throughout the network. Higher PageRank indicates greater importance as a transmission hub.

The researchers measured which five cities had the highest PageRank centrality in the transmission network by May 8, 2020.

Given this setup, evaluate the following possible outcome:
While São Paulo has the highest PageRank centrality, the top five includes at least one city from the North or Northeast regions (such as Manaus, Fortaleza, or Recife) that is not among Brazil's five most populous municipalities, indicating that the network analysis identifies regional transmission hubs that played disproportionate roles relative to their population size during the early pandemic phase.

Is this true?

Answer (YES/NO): YES